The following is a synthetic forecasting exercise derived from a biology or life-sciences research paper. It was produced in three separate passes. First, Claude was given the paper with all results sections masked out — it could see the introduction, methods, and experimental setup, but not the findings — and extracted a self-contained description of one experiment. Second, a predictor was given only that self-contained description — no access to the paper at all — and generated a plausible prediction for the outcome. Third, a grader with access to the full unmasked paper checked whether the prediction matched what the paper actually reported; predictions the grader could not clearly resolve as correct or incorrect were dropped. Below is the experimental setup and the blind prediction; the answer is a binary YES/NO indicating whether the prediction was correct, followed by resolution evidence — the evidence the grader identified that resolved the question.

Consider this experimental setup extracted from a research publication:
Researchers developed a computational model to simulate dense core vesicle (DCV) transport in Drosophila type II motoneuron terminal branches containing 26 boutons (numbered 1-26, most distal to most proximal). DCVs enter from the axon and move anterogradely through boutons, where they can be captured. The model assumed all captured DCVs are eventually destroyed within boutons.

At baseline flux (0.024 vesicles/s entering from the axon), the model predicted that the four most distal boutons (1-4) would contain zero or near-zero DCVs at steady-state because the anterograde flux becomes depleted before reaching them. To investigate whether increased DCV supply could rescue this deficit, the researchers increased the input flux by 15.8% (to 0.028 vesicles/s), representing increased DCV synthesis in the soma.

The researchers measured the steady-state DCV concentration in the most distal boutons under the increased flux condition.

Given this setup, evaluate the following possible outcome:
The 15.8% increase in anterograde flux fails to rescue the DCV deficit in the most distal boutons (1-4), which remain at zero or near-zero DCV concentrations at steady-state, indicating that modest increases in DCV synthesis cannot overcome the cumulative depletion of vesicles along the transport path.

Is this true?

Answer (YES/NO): NO